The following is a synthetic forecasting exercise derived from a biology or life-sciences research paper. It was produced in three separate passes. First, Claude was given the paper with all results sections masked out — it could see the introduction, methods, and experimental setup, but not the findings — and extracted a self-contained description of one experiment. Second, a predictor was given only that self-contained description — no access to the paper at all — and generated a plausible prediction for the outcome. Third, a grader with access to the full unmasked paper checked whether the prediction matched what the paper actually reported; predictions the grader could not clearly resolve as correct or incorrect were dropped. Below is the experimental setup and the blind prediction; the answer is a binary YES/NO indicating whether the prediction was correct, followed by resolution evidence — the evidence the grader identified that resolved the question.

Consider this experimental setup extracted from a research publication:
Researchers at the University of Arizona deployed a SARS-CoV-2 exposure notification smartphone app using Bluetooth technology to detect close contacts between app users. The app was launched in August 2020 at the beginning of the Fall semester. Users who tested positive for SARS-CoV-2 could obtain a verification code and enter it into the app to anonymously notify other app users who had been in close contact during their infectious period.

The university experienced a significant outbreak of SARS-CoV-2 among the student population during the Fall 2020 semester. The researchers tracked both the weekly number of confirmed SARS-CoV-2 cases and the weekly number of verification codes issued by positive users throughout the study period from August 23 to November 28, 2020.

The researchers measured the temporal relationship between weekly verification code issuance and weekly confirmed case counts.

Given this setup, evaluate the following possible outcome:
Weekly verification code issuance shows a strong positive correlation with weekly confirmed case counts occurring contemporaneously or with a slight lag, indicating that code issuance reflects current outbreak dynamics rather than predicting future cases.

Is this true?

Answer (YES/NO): YES